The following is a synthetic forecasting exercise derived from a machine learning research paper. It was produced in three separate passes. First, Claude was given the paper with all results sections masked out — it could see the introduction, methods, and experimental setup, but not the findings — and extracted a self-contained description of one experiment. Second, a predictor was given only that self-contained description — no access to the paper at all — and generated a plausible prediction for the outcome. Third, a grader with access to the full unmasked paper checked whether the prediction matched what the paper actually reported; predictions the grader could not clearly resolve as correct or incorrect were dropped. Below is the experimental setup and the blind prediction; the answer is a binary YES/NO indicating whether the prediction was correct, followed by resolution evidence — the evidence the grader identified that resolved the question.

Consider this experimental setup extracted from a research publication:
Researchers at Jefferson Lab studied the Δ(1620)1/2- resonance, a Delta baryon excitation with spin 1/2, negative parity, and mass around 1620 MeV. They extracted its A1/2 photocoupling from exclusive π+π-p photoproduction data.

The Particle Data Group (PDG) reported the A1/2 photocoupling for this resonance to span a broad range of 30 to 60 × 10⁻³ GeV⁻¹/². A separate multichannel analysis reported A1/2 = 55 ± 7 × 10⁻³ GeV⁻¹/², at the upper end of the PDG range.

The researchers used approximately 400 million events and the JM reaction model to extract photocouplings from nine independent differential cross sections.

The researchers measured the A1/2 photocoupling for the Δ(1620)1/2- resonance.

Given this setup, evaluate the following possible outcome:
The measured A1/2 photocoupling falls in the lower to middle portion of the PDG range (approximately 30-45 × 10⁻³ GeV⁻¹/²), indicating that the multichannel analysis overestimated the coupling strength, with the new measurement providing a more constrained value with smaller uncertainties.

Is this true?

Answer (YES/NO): NO